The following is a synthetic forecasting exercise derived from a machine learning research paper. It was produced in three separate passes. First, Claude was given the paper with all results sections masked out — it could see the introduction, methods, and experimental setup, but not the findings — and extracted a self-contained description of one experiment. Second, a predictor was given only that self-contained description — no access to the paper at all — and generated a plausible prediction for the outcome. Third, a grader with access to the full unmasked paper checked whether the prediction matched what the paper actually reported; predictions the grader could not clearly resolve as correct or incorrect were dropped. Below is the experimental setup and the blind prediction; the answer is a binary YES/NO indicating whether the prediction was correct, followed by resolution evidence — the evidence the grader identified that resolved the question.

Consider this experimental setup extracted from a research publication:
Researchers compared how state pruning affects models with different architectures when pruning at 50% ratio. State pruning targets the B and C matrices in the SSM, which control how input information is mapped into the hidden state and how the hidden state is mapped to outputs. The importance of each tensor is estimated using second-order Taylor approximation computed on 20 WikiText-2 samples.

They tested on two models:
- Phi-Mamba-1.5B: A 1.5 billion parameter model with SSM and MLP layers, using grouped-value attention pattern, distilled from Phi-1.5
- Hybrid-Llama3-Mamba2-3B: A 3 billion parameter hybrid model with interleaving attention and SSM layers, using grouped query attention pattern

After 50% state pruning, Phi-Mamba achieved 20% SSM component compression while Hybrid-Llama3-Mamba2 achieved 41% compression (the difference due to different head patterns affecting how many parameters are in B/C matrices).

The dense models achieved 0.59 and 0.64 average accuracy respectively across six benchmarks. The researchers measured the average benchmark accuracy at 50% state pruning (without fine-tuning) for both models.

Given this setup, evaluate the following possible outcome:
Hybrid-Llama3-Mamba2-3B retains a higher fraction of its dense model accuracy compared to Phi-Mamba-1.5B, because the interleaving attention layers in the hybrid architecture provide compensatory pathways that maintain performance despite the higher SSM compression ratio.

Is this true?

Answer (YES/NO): NO